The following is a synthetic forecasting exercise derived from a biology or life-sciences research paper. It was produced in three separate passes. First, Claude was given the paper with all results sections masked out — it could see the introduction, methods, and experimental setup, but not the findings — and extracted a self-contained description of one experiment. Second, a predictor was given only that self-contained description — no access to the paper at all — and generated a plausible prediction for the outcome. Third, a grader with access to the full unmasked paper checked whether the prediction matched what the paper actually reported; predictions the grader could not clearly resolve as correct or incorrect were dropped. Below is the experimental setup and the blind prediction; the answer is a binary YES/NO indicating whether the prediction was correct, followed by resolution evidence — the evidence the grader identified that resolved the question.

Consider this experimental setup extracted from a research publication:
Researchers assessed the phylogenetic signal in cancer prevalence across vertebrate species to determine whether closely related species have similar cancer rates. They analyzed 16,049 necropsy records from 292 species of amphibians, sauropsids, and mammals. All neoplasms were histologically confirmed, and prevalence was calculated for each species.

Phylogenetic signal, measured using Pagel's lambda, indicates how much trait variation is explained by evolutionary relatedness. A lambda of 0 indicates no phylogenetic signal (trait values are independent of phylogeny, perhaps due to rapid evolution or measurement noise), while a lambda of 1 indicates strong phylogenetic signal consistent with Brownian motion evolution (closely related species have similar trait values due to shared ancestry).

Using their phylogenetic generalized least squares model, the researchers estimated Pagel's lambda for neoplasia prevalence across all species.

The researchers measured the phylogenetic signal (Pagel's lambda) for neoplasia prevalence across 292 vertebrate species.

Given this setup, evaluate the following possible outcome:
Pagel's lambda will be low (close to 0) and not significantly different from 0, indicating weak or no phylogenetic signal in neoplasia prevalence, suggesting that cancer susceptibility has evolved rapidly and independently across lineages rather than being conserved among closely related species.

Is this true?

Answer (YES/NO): NO